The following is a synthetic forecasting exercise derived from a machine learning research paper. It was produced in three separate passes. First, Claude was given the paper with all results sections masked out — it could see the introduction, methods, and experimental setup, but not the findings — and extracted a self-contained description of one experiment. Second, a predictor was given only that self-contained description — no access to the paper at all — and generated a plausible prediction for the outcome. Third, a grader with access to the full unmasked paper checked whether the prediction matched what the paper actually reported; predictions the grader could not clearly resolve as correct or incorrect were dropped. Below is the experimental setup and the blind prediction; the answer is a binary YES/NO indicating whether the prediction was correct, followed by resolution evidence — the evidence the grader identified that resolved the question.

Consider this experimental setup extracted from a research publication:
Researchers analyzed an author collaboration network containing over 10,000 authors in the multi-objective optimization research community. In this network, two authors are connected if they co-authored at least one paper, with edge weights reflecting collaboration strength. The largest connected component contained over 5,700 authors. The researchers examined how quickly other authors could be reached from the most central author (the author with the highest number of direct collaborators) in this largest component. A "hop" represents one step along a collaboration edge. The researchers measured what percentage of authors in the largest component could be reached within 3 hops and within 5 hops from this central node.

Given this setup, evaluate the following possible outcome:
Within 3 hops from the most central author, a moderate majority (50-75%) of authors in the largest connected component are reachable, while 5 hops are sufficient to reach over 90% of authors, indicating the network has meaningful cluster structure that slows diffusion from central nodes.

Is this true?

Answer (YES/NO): YES